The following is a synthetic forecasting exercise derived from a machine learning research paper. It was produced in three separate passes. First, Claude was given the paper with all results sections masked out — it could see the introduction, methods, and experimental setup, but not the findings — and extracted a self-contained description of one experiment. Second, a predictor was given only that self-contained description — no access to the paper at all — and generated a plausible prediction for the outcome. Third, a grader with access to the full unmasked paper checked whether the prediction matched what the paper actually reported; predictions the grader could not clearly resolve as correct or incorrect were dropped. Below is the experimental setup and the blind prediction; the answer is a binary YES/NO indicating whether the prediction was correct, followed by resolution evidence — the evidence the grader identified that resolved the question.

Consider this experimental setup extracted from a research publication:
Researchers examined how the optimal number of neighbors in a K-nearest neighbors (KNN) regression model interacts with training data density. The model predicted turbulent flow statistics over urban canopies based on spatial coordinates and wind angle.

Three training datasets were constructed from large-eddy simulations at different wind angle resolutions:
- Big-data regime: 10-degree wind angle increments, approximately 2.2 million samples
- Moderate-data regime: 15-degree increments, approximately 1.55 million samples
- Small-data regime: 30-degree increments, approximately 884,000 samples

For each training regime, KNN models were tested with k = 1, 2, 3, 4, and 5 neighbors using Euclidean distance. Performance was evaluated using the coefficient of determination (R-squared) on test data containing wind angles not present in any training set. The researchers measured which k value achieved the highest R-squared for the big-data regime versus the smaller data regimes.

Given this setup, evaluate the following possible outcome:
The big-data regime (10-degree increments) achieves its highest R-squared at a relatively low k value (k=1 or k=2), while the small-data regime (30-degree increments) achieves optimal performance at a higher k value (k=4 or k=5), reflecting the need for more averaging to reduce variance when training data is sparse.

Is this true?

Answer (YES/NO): NO